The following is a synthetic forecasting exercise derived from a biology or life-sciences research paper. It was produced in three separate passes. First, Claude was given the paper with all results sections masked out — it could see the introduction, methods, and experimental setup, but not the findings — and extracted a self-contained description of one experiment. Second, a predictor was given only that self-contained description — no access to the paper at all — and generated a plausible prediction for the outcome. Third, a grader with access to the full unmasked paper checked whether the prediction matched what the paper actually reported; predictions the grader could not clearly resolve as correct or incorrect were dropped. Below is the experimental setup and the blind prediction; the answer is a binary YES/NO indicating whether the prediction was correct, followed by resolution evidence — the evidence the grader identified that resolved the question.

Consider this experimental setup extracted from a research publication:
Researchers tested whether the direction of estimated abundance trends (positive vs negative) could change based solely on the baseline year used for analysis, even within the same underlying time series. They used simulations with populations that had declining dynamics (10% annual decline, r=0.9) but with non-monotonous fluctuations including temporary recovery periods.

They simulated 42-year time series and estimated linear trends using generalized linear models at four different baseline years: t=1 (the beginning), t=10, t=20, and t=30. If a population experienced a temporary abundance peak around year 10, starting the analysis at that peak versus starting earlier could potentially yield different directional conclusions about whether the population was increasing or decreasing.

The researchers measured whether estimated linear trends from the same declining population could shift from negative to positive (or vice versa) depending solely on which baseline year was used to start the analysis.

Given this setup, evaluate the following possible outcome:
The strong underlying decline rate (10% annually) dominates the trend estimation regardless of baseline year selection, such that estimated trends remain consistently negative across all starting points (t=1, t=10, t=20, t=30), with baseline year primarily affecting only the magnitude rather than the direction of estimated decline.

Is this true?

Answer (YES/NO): NO